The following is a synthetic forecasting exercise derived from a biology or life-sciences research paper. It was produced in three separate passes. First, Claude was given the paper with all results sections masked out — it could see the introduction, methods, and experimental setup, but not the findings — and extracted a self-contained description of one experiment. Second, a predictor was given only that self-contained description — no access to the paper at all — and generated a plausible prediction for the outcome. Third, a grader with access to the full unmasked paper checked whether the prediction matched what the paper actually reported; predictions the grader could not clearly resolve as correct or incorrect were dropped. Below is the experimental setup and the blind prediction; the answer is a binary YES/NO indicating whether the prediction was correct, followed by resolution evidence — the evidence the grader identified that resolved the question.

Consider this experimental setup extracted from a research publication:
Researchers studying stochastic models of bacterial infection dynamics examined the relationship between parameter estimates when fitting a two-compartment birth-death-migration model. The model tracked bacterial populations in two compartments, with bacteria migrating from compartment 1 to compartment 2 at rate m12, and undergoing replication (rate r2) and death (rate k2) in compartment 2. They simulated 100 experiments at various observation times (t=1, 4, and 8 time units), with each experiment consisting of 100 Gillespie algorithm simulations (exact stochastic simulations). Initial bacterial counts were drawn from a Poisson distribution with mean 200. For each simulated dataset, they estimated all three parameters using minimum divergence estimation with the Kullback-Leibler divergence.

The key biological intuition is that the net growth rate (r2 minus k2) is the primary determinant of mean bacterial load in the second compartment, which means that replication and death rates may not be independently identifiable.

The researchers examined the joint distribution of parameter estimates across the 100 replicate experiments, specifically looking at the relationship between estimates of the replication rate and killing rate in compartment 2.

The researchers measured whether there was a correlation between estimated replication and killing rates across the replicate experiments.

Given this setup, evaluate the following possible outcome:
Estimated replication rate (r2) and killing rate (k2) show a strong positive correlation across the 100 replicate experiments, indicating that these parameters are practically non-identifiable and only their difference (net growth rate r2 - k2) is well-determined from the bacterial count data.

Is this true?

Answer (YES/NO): YES